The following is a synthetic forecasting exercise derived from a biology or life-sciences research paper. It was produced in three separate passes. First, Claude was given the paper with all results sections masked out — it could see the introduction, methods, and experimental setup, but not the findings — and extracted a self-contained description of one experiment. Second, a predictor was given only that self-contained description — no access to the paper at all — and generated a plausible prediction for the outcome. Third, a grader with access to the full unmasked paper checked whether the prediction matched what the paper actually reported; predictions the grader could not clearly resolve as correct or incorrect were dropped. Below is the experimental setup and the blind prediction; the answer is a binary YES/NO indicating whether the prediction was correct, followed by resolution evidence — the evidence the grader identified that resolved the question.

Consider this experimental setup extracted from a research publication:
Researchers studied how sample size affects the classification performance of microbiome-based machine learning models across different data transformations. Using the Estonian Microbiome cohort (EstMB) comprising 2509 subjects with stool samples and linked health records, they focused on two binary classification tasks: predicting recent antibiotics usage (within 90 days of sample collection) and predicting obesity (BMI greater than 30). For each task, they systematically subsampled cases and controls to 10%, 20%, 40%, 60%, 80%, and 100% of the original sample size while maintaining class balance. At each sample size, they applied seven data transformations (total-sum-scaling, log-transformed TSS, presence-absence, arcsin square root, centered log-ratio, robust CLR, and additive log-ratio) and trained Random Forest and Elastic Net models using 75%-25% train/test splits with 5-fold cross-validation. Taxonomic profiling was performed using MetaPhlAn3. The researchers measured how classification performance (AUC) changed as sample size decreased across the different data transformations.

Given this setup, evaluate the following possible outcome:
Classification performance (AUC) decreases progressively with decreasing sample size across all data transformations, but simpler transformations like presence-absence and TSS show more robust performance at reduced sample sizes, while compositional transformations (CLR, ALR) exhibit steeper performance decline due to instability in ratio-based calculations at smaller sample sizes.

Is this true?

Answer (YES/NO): NO